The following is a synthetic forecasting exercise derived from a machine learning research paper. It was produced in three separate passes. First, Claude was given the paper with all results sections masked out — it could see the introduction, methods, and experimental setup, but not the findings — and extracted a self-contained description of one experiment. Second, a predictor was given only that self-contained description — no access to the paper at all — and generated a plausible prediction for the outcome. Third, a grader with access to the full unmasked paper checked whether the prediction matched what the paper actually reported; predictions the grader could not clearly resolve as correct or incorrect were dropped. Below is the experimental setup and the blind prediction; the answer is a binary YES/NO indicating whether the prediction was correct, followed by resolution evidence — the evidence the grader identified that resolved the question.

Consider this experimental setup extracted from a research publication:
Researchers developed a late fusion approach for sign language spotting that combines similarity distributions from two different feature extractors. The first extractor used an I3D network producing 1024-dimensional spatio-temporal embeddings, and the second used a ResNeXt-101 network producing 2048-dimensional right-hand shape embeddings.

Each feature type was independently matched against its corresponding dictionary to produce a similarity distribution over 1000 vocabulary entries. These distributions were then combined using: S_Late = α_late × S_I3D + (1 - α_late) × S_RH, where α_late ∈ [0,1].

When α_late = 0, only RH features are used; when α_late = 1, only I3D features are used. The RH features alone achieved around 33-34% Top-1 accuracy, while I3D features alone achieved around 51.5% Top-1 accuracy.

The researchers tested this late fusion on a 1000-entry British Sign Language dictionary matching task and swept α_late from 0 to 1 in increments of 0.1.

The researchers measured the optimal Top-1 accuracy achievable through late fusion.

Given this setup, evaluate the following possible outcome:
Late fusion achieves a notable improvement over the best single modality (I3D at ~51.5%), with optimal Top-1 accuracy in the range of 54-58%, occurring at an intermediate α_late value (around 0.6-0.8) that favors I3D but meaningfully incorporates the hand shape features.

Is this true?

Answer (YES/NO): NO